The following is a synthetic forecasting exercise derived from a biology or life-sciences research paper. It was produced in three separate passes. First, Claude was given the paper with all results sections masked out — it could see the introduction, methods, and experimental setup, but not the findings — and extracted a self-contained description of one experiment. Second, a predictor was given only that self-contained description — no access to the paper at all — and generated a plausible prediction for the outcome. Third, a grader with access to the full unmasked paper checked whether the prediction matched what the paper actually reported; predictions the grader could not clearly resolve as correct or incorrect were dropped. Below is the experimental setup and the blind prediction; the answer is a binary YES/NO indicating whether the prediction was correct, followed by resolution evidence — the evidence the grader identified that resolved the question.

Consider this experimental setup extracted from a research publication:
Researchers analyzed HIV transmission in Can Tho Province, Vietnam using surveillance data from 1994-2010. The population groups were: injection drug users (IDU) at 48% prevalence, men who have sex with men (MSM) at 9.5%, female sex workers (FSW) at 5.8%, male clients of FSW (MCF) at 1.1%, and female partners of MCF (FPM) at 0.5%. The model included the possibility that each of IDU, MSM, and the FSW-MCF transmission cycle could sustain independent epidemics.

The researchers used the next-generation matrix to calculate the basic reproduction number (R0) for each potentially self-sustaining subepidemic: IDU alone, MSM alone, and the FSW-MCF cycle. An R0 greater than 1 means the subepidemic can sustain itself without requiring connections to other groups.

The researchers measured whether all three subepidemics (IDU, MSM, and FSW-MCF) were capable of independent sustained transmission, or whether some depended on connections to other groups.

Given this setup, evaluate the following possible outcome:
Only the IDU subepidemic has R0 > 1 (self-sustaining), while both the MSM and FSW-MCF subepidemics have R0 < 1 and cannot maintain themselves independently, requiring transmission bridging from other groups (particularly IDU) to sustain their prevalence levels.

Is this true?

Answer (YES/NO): NO